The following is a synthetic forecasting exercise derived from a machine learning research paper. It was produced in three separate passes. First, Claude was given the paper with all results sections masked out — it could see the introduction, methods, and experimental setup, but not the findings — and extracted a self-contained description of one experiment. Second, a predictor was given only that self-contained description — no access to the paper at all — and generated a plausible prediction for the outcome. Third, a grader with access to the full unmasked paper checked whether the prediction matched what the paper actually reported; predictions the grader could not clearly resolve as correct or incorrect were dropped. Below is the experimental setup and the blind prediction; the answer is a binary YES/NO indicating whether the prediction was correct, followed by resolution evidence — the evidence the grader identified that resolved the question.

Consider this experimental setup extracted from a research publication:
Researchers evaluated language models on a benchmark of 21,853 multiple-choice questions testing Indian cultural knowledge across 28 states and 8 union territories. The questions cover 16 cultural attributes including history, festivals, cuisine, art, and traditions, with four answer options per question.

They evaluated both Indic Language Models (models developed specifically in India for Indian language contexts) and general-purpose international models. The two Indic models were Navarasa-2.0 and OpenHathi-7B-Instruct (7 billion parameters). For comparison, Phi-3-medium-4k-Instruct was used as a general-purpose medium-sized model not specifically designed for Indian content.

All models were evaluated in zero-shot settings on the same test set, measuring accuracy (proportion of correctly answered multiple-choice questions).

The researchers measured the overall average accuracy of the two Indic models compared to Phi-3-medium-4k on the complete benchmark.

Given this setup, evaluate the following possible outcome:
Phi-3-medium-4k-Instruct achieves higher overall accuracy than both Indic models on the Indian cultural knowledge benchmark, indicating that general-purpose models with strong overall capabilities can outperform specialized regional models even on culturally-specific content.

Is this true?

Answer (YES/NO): YES